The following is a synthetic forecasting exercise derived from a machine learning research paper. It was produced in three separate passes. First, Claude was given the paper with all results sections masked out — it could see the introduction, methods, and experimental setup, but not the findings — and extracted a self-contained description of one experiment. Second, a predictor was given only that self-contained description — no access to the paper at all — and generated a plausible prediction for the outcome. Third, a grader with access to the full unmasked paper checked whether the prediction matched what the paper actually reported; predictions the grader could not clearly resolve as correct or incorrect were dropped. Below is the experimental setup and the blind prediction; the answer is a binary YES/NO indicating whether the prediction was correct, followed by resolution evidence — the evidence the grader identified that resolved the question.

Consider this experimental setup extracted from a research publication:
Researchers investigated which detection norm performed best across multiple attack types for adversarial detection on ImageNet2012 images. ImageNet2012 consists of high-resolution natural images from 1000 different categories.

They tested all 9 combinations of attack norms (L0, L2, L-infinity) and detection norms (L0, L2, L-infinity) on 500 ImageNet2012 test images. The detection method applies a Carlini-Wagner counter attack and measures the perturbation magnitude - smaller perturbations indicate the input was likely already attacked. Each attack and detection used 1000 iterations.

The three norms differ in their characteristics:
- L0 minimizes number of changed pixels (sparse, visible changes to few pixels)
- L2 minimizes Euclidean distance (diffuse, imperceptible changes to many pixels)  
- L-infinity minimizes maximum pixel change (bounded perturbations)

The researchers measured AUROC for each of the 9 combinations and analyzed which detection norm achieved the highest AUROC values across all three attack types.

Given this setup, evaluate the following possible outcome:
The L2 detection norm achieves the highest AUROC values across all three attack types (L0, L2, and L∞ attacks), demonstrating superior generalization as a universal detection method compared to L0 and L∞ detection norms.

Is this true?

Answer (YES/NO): NO